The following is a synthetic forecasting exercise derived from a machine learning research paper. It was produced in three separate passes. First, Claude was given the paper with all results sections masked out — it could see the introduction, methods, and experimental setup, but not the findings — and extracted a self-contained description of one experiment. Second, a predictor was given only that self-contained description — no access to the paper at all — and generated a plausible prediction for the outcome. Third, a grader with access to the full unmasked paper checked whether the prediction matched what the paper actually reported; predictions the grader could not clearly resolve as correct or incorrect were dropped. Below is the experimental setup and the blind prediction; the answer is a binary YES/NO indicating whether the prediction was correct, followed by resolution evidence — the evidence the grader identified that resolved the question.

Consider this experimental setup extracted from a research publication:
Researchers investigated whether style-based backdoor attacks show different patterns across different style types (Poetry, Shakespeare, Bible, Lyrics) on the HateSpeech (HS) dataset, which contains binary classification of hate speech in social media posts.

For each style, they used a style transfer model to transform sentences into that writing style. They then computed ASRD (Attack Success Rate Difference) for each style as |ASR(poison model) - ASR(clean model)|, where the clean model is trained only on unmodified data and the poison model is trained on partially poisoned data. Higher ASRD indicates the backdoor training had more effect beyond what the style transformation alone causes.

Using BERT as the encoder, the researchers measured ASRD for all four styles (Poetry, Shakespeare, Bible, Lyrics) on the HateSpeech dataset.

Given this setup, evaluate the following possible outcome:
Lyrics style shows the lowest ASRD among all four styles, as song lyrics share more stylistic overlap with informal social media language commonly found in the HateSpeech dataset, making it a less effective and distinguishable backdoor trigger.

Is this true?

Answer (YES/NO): NO